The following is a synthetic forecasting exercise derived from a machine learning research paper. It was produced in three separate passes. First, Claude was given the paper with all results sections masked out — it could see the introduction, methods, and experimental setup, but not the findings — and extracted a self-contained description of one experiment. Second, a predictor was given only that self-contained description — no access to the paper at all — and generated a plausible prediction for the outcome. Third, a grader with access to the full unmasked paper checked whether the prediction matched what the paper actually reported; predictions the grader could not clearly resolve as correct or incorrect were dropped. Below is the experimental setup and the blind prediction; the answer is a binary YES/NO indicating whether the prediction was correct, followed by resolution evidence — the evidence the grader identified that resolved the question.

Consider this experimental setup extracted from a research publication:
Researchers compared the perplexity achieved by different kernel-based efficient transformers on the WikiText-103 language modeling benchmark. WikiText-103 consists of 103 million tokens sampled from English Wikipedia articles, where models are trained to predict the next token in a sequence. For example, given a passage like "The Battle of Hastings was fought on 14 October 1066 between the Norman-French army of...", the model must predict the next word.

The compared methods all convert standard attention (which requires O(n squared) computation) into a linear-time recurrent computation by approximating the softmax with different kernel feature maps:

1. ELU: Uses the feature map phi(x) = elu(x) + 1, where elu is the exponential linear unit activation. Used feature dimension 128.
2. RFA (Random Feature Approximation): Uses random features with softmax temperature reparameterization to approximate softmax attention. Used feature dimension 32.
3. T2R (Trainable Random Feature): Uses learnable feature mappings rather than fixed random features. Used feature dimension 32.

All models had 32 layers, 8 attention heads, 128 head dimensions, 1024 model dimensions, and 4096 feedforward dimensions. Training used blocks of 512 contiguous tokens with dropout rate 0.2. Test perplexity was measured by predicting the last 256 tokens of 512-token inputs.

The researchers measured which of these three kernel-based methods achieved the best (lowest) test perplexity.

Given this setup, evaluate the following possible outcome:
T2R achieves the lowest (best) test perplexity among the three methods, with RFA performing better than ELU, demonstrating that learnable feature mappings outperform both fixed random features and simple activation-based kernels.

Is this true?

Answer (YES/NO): YES